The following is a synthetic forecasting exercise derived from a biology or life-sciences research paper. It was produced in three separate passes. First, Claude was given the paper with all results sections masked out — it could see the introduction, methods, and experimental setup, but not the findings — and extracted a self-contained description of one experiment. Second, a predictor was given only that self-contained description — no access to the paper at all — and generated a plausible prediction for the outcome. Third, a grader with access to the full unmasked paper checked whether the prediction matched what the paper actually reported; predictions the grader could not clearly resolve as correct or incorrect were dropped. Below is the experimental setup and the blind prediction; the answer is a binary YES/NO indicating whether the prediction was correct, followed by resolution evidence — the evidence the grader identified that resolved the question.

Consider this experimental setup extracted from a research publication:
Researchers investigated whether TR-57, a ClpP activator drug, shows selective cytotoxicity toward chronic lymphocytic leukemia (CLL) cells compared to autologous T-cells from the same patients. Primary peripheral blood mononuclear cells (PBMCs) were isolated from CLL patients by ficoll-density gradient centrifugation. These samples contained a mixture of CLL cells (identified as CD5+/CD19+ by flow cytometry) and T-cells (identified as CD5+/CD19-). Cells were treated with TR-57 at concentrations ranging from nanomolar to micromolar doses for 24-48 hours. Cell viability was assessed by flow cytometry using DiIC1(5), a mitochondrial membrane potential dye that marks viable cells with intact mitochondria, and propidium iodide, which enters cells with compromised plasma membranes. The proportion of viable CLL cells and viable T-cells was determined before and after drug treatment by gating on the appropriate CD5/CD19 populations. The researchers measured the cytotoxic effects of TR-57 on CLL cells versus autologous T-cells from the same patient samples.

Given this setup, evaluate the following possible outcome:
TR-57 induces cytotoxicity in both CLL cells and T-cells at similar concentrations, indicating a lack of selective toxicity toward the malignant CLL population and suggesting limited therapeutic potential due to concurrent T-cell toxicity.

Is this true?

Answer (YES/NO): NO